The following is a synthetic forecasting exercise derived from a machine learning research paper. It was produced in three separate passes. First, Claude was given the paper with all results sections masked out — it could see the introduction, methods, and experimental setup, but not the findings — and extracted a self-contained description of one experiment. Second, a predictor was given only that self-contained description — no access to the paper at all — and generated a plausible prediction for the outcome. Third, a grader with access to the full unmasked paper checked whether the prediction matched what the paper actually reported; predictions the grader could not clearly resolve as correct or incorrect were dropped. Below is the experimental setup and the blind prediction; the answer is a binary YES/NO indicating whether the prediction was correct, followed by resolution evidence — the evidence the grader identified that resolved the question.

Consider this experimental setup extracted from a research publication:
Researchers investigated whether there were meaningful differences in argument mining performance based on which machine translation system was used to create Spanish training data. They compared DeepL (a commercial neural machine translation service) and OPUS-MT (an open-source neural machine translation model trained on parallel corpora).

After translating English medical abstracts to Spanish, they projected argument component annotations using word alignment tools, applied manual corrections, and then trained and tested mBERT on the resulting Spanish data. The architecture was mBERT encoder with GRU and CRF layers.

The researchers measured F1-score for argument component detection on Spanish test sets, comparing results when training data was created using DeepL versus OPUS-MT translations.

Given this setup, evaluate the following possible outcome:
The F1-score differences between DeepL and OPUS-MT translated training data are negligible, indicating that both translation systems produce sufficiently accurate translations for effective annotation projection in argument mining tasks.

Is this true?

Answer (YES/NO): YES